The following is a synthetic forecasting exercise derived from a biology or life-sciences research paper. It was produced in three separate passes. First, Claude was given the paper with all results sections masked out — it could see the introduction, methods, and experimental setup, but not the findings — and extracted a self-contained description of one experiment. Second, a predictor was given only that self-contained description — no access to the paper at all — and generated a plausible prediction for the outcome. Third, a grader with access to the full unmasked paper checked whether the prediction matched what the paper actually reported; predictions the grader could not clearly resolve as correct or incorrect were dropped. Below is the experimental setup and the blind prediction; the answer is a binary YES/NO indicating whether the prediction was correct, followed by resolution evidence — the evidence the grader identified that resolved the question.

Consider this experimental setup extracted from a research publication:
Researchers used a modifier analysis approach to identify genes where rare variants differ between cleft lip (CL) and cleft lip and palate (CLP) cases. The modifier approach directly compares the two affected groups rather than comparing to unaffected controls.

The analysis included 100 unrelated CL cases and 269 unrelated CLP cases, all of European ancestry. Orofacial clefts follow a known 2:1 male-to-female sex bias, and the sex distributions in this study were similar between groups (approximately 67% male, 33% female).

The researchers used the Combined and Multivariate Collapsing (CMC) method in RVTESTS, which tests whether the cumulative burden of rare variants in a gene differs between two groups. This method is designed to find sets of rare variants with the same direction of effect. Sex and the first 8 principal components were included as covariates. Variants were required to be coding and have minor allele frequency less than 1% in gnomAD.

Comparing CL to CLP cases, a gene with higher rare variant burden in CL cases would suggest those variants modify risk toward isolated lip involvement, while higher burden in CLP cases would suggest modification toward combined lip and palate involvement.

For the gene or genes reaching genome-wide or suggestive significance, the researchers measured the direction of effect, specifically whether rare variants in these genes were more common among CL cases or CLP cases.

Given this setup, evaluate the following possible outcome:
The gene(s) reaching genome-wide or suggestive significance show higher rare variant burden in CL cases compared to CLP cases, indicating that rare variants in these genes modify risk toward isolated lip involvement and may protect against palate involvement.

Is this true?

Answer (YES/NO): YES